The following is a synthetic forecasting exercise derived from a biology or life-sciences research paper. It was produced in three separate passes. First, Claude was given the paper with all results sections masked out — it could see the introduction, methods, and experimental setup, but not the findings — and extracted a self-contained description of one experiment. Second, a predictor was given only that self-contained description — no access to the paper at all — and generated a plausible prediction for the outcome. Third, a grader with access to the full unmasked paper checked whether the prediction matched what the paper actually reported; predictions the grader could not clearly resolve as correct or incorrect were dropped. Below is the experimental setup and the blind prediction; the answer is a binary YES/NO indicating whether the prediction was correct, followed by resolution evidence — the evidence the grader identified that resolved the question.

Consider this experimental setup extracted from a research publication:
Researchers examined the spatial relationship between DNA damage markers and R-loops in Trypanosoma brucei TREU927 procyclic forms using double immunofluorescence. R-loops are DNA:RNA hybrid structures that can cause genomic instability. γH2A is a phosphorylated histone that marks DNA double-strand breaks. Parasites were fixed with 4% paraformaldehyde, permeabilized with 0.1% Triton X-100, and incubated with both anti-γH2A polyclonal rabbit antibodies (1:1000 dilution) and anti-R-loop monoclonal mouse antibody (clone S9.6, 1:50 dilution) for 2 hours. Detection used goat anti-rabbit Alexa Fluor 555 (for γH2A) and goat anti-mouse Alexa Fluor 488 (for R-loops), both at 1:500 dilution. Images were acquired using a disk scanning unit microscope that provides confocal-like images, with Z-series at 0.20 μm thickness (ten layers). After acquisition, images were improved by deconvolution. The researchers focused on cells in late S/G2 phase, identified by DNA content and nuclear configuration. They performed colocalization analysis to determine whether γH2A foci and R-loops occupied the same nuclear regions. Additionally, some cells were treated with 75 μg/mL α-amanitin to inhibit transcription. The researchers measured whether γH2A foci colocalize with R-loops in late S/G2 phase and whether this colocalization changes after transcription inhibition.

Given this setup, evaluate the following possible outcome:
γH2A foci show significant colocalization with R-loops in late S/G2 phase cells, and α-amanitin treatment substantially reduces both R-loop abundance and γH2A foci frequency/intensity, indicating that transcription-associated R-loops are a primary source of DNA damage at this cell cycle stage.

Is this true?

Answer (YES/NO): YES